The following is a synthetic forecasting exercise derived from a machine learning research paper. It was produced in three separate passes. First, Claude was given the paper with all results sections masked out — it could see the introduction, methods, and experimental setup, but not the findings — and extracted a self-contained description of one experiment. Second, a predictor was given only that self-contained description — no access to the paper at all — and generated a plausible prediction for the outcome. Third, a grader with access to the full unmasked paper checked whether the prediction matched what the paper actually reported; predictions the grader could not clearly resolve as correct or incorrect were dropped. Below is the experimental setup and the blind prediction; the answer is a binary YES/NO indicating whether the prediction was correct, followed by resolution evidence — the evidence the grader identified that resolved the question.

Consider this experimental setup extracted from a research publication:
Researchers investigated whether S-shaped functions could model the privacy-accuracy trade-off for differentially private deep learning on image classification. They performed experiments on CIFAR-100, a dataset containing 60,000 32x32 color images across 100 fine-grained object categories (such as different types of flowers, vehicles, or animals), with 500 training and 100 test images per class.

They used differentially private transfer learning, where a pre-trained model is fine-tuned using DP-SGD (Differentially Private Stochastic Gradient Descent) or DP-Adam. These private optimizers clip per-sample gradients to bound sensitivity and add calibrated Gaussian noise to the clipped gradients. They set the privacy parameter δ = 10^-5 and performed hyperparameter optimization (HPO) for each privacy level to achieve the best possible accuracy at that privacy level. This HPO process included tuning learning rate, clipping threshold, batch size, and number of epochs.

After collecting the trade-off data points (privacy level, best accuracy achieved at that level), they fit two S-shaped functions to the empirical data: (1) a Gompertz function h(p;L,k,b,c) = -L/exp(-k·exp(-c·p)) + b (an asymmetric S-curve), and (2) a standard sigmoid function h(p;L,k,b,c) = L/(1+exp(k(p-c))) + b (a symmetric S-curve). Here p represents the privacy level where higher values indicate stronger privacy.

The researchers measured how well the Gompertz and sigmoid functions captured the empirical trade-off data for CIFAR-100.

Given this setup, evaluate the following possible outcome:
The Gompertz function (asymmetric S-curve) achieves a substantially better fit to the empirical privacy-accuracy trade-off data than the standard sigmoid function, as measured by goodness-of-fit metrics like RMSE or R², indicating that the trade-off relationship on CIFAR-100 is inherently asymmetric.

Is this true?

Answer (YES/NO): NO